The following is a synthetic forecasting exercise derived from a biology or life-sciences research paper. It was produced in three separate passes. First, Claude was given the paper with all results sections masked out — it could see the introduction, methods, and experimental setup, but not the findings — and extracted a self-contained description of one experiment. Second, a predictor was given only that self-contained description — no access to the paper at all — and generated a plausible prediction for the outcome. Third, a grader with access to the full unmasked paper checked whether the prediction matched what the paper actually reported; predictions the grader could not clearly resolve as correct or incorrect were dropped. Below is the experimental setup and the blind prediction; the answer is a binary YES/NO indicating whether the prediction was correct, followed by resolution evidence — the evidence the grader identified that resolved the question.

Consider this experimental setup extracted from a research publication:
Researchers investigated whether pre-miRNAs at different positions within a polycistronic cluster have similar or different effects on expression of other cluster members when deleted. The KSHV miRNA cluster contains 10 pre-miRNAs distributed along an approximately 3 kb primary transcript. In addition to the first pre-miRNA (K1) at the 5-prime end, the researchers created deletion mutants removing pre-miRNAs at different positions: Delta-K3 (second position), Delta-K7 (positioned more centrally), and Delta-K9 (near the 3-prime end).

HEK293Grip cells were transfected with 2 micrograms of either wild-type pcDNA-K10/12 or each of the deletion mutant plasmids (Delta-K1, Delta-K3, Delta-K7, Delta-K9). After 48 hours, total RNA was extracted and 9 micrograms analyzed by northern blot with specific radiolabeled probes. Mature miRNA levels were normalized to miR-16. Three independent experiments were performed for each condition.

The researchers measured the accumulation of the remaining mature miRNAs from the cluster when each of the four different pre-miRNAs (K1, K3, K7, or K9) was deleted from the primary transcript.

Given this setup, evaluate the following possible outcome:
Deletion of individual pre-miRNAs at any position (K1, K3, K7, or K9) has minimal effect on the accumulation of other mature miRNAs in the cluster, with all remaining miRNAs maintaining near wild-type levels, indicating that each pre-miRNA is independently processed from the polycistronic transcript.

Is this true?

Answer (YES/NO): NO